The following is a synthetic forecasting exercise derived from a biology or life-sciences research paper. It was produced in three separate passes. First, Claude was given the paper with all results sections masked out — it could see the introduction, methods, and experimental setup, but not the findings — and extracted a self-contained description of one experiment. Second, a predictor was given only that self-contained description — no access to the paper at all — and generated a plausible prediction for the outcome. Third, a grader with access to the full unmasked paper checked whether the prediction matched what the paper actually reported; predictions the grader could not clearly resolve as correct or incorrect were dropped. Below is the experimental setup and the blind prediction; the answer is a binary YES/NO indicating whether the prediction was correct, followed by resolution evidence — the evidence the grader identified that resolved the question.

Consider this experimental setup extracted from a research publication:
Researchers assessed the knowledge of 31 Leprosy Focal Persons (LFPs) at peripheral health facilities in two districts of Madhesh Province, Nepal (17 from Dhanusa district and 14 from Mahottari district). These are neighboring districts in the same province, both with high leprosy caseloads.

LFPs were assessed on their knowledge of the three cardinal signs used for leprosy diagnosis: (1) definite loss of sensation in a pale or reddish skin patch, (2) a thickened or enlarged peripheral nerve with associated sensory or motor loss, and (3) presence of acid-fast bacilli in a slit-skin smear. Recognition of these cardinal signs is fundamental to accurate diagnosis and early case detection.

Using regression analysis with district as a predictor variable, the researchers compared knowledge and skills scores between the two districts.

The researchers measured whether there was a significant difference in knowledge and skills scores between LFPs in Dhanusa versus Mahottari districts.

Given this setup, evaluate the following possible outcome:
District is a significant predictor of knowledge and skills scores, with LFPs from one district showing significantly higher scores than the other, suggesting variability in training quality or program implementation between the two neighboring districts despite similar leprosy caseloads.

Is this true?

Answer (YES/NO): YES